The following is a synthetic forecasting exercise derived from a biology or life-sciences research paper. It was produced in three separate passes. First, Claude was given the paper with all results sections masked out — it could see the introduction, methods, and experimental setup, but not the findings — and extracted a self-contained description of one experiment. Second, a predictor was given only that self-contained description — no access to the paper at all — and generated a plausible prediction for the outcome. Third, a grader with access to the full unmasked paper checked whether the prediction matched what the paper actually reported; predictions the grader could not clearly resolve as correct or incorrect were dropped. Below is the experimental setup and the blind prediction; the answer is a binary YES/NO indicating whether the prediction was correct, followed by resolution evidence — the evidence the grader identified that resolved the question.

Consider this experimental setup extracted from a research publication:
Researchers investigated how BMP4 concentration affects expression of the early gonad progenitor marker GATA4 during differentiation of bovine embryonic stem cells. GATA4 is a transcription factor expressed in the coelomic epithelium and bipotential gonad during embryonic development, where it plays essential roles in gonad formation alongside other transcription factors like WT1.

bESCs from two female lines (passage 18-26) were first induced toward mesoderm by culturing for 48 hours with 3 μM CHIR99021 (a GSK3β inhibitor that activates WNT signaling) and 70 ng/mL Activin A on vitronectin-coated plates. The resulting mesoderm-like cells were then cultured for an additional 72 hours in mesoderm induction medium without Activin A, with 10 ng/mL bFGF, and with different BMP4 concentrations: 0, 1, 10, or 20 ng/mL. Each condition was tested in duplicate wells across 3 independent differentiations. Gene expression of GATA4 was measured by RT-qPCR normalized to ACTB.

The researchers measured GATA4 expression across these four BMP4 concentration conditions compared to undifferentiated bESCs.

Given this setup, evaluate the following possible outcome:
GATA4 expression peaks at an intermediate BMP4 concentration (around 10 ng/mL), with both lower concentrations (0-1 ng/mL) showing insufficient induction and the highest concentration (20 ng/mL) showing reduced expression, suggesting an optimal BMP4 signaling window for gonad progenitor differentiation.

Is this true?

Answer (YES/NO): NO